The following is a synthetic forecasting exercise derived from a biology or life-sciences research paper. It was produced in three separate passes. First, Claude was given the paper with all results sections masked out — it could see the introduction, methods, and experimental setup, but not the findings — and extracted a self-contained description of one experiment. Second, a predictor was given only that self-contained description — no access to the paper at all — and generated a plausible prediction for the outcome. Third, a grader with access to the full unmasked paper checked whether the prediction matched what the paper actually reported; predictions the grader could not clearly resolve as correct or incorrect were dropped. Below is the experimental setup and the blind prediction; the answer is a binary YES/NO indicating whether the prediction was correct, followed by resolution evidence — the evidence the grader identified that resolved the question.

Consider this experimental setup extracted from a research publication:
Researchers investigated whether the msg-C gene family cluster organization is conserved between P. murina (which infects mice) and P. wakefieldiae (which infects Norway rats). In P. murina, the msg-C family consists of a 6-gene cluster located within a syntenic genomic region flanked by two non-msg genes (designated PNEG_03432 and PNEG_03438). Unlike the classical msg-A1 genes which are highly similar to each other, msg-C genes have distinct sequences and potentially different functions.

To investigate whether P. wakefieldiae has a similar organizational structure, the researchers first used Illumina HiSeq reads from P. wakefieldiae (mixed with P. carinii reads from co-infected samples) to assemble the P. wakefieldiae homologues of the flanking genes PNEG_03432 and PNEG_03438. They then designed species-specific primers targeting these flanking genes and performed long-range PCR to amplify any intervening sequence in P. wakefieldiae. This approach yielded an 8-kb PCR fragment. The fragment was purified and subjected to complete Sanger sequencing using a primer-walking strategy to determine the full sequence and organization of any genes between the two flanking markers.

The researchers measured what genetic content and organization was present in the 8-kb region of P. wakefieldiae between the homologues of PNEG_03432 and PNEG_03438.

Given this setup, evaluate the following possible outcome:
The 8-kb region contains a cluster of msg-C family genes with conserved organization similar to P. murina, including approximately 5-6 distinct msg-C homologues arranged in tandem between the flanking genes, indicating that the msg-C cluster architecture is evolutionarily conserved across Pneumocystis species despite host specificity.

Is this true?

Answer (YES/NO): NO